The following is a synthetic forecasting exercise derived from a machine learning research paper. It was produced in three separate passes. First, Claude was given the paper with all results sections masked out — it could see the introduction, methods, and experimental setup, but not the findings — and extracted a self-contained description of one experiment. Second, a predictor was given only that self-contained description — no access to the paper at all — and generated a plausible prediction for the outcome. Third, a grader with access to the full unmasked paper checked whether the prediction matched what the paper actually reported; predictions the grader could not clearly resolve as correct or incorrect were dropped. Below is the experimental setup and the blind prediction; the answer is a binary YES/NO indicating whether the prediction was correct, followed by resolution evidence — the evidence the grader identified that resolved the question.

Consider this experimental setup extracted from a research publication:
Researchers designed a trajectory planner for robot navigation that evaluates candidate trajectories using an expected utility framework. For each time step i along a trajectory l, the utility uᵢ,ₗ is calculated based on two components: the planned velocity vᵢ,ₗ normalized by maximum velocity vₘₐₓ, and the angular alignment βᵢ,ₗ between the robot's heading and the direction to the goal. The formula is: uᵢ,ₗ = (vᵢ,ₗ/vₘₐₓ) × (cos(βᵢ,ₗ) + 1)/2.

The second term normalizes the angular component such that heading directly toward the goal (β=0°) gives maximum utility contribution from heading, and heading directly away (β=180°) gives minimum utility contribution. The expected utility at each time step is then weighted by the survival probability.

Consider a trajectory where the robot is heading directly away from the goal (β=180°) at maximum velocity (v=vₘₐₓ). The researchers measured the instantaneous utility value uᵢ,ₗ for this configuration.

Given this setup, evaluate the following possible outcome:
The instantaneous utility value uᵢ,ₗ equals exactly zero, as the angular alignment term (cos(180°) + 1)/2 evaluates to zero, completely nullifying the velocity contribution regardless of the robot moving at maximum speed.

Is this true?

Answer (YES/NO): YES